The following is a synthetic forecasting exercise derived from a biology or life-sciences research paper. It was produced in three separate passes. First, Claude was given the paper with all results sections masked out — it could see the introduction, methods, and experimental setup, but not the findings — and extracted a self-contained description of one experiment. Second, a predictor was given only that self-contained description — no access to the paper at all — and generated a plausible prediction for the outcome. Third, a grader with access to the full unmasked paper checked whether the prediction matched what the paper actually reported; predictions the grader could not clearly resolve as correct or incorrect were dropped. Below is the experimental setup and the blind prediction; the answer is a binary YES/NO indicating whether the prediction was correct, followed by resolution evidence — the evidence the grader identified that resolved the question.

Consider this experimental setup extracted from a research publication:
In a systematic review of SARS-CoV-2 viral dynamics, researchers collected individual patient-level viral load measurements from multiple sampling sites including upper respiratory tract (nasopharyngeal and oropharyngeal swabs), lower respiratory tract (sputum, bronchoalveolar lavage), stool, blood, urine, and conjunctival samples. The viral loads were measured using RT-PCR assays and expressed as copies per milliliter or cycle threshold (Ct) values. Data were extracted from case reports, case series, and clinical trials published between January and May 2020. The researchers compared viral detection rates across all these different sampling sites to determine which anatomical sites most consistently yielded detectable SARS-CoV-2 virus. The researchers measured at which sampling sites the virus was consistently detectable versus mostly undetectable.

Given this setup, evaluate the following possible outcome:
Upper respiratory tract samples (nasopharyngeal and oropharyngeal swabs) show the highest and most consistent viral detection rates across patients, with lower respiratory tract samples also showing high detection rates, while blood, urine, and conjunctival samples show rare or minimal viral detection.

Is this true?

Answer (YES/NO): NO